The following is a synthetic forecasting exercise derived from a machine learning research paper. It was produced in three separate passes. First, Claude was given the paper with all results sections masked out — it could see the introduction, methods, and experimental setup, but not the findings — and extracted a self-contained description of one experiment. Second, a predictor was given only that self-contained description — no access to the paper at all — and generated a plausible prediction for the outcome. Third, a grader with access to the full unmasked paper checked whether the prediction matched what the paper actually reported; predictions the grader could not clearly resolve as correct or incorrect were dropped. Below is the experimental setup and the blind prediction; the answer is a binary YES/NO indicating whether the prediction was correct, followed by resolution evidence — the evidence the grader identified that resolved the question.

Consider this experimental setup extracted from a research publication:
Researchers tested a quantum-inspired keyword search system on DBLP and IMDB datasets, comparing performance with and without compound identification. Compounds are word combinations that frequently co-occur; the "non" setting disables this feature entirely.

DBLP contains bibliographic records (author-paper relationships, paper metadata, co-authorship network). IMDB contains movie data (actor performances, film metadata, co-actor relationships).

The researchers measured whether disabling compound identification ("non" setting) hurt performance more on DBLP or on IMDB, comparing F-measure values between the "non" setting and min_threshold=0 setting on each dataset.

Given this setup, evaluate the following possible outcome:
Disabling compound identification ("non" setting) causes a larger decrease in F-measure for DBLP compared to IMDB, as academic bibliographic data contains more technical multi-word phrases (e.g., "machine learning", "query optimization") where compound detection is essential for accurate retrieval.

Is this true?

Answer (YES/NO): YES